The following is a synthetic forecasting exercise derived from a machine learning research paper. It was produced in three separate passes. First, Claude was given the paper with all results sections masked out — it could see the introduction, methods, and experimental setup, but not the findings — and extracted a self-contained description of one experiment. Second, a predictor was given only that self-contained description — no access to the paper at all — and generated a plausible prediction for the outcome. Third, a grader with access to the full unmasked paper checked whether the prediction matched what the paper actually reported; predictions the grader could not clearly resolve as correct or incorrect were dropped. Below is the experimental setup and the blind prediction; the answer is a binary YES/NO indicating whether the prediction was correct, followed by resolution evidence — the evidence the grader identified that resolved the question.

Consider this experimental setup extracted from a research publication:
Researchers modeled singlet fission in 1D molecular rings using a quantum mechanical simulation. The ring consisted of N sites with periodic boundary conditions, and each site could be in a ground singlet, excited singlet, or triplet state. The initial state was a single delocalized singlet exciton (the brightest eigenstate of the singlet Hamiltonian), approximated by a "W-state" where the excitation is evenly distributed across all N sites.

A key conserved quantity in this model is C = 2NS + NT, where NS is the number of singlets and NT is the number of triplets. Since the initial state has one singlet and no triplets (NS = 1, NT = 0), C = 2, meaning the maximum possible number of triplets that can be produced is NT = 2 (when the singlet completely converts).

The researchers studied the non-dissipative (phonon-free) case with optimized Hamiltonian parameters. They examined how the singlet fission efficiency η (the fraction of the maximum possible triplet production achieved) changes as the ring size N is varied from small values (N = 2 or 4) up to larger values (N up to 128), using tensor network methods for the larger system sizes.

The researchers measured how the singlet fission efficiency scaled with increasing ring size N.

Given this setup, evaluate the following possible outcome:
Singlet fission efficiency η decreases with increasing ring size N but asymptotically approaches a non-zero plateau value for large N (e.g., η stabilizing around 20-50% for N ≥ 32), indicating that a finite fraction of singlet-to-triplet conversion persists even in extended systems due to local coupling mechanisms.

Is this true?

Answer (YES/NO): NO